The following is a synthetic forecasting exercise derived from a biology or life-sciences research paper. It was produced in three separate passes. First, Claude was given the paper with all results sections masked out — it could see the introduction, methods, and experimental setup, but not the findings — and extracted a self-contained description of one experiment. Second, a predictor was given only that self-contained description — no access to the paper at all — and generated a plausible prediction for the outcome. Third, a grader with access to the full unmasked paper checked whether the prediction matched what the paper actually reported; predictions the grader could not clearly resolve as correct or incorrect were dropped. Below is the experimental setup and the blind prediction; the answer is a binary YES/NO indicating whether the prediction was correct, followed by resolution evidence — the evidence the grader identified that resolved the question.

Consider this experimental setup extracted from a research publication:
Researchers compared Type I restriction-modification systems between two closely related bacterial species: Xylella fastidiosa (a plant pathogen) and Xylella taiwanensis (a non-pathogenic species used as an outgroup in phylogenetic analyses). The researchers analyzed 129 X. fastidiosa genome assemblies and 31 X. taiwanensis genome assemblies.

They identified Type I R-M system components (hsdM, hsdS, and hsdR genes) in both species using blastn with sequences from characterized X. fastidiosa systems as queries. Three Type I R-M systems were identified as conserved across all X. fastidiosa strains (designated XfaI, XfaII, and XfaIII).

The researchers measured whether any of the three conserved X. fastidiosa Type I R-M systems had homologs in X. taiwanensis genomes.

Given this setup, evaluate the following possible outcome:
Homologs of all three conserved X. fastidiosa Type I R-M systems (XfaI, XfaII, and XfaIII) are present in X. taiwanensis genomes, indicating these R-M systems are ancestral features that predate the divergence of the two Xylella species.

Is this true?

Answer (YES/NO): NO